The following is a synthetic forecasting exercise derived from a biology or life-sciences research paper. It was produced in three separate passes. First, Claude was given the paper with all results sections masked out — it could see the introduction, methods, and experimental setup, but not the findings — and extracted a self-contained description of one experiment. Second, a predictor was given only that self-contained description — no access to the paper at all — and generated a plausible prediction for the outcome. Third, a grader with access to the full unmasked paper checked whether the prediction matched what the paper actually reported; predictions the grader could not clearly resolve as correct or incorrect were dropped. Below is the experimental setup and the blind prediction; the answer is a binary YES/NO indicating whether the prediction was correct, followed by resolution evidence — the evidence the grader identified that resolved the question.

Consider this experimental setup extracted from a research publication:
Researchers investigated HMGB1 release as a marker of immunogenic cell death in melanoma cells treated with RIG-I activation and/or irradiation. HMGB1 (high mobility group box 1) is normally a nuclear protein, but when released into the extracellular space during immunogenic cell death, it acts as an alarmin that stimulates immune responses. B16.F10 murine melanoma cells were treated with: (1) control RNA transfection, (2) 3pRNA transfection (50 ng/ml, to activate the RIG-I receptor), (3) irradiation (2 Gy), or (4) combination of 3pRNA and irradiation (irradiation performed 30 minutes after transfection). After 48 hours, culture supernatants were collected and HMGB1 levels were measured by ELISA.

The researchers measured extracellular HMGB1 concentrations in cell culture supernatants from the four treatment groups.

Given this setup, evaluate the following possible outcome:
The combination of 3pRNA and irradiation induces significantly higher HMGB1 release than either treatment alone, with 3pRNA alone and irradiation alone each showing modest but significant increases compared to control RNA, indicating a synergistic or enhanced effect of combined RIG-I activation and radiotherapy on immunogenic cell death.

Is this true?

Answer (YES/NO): NO